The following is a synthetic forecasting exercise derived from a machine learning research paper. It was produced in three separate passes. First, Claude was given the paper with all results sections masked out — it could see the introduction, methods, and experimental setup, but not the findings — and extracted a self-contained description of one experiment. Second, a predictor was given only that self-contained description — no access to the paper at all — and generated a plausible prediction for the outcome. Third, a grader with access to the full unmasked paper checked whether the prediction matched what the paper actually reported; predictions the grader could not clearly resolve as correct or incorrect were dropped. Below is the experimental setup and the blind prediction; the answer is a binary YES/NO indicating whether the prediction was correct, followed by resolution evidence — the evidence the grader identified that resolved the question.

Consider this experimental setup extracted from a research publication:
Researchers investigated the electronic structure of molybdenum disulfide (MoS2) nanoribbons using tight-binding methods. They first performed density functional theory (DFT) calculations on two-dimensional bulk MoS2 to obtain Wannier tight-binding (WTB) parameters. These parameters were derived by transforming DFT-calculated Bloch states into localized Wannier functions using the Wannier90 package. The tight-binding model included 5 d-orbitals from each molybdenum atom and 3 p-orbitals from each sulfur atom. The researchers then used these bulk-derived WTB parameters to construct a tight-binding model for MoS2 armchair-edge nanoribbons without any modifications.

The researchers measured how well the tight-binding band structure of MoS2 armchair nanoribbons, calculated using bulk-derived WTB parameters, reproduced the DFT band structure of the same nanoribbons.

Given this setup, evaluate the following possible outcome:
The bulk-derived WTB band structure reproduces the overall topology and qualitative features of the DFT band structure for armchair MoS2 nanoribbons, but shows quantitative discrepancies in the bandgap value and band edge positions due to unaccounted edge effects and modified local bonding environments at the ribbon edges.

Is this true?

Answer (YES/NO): NO